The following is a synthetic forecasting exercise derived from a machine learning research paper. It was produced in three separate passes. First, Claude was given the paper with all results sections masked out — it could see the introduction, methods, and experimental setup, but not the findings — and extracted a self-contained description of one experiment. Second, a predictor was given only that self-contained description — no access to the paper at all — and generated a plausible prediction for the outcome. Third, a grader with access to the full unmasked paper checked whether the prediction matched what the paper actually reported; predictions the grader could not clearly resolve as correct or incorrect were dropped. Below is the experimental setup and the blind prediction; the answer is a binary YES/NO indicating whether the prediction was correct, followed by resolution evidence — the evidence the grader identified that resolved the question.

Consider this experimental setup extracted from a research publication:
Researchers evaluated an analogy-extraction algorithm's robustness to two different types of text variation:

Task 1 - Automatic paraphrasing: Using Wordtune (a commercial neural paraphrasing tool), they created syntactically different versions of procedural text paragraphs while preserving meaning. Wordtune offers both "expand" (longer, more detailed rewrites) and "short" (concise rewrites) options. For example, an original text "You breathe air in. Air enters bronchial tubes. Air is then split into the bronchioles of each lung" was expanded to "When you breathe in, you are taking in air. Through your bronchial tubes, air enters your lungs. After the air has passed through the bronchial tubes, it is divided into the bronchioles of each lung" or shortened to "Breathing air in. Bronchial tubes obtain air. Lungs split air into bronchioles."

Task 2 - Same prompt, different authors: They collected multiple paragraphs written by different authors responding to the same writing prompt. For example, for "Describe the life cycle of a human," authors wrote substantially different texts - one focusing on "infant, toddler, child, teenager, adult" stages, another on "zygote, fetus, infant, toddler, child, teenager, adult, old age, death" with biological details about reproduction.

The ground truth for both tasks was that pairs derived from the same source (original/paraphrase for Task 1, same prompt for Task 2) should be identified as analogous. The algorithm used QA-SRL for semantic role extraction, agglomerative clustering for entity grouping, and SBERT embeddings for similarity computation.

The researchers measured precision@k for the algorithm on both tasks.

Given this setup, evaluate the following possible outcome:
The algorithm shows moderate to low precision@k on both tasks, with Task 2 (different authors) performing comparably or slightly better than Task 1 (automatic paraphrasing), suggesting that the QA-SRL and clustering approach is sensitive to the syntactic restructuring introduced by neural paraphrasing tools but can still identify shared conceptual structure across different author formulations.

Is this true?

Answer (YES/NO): NO